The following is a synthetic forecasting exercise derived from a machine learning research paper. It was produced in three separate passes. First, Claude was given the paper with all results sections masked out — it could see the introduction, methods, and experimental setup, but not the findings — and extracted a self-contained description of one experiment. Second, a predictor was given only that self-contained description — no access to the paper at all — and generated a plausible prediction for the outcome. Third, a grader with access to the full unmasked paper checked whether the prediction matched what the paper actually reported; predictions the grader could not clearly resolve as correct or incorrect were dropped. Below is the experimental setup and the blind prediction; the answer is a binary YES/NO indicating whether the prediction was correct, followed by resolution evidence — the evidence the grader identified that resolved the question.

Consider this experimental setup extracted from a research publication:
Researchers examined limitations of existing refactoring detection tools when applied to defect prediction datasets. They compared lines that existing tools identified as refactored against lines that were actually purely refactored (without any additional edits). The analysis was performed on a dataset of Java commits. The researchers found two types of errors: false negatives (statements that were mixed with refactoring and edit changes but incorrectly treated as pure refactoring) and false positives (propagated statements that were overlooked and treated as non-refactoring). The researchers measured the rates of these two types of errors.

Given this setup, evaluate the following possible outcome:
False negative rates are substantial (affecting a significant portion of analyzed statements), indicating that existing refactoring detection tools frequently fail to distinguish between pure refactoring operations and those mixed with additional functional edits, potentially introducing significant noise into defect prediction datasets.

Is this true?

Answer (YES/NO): YES